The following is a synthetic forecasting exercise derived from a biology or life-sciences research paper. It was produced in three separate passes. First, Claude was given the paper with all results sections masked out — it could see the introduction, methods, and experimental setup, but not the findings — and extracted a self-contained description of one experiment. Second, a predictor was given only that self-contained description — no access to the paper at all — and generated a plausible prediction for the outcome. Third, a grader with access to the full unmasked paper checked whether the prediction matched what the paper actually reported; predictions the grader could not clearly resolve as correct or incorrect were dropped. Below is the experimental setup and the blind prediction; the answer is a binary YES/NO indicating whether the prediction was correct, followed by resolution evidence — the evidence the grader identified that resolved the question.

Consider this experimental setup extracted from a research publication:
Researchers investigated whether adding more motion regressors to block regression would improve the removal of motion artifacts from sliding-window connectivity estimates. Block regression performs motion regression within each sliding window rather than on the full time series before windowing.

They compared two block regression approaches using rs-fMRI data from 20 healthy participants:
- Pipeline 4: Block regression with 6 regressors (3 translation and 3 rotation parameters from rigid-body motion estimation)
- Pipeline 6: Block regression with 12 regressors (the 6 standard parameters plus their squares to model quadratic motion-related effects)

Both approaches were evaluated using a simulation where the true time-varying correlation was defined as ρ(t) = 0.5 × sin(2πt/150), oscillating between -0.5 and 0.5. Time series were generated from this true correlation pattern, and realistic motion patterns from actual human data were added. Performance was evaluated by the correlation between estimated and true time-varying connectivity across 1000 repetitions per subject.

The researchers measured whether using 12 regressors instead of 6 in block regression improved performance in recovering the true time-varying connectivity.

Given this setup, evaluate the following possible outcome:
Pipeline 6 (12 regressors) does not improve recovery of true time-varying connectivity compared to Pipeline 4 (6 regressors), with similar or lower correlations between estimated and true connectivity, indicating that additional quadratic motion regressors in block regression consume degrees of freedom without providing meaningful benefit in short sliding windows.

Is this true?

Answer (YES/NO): YES